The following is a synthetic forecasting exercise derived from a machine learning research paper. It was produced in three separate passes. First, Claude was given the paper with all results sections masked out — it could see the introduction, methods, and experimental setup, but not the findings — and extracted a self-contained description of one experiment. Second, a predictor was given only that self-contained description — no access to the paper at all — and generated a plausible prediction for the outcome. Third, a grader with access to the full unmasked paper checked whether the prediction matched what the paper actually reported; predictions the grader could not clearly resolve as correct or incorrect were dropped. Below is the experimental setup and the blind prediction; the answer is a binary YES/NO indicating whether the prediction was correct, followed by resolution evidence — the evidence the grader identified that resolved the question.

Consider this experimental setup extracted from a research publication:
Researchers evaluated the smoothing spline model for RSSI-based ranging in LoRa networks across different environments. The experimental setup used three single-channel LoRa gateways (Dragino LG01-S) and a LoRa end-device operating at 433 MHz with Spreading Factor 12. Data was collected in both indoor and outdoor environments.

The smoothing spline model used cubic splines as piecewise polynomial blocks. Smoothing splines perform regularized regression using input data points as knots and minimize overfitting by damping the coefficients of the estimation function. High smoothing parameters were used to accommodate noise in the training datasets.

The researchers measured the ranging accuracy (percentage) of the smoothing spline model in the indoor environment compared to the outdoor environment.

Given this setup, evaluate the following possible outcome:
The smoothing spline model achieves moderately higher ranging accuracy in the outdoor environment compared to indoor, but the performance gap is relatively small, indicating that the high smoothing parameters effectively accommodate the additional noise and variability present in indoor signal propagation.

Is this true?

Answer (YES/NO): NO